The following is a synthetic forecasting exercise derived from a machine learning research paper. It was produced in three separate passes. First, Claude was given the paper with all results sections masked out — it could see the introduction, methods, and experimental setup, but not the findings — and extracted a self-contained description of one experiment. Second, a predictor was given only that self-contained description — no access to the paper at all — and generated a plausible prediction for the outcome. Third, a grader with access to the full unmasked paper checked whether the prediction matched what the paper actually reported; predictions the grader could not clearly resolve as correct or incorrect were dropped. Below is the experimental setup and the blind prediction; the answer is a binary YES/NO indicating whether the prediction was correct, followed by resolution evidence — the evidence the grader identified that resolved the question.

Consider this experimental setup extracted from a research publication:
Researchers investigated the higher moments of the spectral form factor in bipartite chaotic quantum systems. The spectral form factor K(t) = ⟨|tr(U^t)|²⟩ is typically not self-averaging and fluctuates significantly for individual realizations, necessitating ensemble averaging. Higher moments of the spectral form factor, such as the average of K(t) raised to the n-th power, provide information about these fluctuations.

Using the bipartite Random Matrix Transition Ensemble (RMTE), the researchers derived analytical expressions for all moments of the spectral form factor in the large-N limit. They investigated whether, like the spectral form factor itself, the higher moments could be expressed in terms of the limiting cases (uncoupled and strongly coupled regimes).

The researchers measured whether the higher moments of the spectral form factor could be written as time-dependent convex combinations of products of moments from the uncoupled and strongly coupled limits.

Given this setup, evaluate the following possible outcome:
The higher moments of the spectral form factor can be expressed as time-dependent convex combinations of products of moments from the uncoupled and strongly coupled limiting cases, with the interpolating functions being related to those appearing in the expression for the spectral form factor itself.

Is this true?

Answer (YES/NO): YES